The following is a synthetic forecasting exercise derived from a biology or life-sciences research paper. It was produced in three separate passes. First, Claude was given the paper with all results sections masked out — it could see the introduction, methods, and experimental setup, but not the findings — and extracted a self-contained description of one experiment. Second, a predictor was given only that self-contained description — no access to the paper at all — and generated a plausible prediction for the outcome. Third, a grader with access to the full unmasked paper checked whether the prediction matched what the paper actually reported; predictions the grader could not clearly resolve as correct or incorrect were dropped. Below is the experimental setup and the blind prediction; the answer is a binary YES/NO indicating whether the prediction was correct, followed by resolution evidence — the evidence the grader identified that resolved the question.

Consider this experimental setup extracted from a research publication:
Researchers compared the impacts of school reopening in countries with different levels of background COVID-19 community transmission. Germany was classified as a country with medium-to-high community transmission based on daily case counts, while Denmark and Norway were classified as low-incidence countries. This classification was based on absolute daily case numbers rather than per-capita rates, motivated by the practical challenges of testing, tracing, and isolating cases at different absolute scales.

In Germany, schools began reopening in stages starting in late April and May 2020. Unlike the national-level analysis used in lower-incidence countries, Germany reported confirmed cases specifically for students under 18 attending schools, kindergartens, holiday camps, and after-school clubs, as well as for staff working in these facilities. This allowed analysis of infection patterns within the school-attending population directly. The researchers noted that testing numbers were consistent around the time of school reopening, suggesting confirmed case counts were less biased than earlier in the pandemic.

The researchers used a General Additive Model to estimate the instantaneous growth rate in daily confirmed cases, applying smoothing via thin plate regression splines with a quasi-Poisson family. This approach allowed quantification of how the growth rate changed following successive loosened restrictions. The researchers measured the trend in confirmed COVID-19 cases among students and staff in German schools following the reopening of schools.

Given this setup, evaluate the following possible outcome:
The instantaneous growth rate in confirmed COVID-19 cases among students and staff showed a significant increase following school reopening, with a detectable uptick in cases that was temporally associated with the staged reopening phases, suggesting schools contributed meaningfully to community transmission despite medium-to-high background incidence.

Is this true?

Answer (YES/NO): NO